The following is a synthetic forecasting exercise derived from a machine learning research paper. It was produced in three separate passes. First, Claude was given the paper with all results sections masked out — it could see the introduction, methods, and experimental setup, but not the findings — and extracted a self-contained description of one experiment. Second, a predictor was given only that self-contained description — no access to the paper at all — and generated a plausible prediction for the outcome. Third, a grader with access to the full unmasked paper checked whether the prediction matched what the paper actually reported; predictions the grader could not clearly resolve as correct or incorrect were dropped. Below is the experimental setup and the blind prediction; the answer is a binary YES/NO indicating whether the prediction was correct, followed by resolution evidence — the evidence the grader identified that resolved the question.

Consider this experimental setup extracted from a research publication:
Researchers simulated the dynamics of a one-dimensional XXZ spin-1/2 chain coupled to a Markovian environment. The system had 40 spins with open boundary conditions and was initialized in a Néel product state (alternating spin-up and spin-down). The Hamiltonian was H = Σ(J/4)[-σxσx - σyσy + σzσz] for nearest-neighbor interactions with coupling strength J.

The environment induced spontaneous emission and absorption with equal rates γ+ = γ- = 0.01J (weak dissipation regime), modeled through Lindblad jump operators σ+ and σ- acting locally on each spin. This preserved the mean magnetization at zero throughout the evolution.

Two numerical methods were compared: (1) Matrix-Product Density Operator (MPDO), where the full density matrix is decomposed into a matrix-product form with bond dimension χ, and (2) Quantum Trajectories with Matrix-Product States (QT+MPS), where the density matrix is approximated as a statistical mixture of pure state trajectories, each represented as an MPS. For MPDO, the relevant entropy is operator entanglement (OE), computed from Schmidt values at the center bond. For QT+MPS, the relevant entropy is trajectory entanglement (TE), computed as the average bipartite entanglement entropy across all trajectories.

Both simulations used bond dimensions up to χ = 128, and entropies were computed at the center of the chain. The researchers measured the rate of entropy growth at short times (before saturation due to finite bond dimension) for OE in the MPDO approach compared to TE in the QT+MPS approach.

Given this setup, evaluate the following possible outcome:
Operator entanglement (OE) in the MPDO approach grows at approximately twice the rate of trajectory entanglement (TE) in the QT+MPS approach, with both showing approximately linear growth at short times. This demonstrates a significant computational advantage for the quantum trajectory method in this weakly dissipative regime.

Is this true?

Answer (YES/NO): YES